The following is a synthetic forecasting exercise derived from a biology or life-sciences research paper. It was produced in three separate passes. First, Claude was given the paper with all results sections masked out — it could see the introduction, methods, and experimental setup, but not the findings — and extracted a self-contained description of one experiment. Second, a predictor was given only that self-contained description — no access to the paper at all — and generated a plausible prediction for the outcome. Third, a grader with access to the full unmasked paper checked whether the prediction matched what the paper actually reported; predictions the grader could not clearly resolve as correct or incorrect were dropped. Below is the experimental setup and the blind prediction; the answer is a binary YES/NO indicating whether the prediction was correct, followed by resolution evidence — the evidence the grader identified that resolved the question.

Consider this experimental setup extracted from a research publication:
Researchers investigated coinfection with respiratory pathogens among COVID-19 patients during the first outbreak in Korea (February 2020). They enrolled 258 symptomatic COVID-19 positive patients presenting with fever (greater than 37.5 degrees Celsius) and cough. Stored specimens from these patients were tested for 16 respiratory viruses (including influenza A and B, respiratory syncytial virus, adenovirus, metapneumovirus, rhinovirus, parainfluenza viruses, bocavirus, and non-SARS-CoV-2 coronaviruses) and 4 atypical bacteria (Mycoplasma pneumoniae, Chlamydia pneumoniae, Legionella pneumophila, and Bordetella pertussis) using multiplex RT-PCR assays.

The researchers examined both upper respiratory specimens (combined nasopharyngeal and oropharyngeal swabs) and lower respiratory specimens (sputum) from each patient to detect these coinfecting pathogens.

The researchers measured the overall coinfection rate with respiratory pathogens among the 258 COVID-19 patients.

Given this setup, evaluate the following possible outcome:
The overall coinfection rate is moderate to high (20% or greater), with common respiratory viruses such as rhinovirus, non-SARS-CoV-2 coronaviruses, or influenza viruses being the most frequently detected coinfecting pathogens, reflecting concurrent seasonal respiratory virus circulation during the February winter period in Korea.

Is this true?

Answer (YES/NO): NO